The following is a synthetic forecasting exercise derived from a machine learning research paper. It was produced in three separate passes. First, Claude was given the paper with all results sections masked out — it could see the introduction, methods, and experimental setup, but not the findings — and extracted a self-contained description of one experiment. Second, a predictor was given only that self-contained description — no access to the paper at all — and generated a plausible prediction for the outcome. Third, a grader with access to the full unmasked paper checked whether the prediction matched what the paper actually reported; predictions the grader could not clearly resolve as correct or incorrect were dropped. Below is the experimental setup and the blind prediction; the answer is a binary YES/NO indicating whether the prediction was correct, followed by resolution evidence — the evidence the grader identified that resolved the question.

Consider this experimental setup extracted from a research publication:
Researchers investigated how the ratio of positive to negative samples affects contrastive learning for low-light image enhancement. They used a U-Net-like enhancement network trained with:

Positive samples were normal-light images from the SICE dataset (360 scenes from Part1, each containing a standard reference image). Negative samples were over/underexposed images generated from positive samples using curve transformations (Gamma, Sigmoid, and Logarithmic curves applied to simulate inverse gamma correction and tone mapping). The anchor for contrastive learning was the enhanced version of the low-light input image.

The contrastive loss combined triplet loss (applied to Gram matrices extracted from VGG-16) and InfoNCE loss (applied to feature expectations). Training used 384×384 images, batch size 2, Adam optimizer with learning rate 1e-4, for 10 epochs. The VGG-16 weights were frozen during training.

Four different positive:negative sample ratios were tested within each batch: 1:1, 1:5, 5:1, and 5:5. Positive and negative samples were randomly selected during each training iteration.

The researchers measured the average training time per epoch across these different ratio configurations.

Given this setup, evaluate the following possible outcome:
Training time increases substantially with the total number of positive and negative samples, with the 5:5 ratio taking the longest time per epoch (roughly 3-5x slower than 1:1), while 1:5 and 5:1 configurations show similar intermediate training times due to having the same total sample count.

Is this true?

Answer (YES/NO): NO